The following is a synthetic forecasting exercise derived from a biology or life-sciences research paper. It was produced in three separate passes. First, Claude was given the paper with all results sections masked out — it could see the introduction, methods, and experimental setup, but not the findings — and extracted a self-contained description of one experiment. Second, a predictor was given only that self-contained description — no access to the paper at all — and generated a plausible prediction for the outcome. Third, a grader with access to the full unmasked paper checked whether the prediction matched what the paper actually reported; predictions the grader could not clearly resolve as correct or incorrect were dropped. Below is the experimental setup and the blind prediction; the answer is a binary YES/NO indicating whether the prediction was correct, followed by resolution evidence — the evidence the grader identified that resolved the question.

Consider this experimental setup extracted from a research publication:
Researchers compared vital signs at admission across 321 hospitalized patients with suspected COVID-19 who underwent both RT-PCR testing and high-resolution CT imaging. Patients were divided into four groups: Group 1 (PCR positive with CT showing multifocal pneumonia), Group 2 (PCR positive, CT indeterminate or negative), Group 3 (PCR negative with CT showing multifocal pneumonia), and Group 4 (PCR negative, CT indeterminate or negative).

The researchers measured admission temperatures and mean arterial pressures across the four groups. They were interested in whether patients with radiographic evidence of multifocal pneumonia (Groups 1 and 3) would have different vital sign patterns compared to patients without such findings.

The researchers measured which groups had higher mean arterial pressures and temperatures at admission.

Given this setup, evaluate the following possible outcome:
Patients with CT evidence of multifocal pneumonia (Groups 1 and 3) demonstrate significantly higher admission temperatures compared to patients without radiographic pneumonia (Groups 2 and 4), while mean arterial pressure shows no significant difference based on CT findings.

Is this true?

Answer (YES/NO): NO